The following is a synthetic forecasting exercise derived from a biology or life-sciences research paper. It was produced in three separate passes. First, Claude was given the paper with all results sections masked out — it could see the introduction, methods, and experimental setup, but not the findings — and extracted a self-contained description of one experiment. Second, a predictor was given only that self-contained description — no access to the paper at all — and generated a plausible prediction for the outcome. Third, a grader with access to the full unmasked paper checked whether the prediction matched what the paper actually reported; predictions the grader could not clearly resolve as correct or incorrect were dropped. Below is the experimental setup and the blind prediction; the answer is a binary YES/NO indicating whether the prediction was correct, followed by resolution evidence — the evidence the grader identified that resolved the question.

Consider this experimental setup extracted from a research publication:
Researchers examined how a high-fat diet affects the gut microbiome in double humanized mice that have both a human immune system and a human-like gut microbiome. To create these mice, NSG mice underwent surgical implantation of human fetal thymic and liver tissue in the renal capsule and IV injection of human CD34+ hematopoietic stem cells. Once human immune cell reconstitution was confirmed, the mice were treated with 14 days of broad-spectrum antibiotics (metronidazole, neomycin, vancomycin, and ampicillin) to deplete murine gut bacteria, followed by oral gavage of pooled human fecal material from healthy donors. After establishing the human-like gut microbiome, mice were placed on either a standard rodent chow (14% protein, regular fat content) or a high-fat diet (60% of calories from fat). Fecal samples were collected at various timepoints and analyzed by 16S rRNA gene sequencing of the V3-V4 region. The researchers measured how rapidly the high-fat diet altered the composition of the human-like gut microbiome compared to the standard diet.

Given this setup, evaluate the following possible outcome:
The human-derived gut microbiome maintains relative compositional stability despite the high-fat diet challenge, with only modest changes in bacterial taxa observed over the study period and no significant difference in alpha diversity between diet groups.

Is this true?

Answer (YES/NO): NO